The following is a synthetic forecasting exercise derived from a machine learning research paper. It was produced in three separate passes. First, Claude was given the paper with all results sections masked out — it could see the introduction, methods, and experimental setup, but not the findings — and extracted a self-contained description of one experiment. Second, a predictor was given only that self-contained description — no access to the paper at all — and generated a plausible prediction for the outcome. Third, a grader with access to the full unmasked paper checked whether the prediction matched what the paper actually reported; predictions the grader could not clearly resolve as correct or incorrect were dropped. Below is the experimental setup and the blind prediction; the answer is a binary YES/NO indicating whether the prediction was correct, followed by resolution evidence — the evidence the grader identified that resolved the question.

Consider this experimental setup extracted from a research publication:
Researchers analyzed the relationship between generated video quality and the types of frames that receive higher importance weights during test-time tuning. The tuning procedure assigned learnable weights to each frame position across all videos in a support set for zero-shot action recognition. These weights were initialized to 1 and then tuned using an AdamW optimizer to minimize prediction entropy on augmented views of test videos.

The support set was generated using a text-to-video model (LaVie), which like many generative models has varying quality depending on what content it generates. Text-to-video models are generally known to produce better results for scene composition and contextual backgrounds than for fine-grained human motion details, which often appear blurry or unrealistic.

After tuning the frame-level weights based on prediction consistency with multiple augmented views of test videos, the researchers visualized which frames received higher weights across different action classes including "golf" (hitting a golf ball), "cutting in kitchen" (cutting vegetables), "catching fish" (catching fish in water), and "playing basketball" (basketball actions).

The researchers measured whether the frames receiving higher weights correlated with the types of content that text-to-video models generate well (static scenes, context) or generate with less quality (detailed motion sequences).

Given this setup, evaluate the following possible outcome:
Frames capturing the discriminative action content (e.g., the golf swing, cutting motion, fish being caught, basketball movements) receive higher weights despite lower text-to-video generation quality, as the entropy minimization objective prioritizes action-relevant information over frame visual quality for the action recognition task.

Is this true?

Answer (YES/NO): YES